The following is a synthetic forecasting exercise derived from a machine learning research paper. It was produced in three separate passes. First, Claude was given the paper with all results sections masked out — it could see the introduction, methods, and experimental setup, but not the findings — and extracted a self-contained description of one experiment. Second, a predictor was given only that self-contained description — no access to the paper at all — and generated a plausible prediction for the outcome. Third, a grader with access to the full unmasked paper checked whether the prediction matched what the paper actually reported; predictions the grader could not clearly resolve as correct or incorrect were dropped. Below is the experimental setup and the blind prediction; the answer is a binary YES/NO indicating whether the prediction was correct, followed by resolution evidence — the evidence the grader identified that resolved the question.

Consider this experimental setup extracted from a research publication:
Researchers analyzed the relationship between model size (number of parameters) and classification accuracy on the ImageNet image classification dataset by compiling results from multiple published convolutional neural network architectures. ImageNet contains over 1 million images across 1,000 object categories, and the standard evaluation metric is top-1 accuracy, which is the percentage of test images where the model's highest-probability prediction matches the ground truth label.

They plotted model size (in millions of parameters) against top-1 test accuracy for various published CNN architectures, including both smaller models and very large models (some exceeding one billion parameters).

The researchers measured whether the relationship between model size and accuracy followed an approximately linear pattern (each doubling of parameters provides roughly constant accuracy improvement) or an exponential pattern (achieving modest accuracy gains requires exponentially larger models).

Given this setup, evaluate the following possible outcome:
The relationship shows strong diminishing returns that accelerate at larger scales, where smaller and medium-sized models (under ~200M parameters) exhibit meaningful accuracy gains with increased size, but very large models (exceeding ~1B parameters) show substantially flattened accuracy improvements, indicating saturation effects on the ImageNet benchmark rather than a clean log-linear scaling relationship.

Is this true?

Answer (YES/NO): NO